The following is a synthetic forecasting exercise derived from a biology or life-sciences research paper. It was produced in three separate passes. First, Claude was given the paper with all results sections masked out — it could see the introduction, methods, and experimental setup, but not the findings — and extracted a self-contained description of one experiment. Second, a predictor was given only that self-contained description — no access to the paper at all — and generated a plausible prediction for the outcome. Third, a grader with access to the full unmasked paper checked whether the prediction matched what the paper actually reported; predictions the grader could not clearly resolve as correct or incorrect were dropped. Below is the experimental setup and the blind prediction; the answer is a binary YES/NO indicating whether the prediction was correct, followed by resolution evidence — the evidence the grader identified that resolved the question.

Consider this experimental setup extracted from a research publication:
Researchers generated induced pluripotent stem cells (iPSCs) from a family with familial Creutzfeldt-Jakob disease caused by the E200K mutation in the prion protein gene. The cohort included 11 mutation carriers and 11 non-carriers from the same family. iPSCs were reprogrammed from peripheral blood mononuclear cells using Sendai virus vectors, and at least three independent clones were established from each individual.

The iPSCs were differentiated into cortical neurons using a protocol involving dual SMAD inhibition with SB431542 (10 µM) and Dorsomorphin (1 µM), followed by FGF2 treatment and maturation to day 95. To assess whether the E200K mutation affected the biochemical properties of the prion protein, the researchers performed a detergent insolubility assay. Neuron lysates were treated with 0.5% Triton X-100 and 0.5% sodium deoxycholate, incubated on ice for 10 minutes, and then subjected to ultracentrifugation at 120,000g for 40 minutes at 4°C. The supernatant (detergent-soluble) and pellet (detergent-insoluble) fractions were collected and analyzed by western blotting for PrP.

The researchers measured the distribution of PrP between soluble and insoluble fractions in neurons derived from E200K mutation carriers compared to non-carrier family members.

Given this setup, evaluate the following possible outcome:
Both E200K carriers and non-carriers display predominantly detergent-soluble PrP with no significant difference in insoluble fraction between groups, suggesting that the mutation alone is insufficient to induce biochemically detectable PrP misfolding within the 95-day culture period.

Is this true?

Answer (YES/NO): YES